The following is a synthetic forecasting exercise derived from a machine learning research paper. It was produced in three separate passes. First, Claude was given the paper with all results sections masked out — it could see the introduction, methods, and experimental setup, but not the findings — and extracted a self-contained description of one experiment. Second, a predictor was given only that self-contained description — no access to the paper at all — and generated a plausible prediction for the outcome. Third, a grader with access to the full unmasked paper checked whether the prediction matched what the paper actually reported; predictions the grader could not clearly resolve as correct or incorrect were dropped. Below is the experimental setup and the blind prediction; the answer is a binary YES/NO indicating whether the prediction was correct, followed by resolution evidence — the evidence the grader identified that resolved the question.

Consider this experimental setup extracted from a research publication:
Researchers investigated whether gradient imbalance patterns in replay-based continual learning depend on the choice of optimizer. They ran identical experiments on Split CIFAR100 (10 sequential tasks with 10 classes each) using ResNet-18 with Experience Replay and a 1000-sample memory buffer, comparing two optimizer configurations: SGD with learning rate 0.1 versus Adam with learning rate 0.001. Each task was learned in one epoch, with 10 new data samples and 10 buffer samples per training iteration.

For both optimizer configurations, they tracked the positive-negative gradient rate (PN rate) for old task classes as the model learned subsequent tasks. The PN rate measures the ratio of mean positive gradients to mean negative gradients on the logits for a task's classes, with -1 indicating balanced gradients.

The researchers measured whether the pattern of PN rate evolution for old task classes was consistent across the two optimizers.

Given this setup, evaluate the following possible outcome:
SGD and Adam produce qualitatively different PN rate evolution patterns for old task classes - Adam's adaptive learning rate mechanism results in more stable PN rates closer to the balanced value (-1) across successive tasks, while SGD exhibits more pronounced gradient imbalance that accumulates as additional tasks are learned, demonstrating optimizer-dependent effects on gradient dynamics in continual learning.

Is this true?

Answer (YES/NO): NO